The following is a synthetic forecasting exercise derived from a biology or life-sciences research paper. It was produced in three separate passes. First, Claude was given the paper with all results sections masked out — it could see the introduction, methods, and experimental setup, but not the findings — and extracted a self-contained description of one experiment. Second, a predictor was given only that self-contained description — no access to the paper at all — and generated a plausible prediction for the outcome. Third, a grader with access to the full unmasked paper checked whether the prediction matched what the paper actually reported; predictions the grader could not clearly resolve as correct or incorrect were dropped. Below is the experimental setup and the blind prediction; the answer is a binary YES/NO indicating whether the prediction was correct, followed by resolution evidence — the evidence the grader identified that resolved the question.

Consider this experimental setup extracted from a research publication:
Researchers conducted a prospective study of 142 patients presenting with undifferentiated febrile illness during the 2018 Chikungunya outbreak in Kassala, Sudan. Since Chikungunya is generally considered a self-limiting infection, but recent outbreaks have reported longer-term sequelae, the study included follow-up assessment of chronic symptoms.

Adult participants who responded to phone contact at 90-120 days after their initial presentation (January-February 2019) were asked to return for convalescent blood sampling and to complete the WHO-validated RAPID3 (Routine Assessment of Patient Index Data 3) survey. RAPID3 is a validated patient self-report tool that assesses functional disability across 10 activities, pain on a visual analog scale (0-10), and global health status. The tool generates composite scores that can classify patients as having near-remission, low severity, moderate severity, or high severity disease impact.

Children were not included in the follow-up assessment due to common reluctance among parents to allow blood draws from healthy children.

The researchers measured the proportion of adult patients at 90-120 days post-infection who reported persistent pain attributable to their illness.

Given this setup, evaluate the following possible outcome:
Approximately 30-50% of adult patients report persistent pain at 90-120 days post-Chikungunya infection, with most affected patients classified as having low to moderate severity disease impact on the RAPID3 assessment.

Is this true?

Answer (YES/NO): NO